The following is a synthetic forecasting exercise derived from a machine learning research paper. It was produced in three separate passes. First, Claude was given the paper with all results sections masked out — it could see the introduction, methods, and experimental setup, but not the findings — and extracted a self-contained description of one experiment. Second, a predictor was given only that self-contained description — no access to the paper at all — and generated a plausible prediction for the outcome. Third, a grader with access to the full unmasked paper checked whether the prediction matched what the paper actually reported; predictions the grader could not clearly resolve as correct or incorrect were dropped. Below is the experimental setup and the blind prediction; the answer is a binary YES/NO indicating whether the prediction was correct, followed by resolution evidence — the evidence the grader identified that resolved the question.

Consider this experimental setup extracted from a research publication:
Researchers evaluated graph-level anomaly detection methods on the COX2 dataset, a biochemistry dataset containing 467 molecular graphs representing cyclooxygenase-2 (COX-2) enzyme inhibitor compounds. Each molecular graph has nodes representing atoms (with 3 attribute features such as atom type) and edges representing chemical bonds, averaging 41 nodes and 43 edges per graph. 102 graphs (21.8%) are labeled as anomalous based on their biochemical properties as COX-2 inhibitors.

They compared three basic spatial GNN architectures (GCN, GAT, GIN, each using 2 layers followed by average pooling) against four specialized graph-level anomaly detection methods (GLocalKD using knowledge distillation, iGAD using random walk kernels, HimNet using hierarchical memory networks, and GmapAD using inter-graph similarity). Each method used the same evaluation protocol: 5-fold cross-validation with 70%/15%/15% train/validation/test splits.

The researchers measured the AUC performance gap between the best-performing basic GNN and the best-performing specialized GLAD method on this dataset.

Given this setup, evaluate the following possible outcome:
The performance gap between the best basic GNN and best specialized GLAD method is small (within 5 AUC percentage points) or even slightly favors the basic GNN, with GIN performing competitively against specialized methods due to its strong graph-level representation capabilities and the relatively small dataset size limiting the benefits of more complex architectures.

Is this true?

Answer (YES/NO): NO